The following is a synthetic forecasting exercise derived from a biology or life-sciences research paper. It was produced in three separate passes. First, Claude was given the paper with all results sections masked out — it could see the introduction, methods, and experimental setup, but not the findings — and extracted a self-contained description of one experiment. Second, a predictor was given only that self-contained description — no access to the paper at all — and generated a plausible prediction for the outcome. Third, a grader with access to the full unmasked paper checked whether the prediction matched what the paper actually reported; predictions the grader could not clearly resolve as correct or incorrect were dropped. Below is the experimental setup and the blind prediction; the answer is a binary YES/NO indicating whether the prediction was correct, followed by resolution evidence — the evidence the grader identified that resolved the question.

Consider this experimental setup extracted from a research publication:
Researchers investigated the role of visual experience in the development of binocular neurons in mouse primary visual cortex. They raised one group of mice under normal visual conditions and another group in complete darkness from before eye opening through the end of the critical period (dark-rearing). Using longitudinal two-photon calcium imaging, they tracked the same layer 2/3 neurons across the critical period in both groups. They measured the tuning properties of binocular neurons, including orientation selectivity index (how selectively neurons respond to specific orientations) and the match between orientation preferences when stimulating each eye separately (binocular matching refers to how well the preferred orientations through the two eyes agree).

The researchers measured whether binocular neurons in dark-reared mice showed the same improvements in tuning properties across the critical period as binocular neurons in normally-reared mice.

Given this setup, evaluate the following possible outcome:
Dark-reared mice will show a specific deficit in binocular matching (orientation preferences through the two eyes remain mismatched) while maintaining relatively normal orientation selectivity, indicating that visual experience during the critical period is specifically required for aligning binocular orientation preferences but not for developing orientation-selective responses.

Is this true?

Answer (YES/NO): NO